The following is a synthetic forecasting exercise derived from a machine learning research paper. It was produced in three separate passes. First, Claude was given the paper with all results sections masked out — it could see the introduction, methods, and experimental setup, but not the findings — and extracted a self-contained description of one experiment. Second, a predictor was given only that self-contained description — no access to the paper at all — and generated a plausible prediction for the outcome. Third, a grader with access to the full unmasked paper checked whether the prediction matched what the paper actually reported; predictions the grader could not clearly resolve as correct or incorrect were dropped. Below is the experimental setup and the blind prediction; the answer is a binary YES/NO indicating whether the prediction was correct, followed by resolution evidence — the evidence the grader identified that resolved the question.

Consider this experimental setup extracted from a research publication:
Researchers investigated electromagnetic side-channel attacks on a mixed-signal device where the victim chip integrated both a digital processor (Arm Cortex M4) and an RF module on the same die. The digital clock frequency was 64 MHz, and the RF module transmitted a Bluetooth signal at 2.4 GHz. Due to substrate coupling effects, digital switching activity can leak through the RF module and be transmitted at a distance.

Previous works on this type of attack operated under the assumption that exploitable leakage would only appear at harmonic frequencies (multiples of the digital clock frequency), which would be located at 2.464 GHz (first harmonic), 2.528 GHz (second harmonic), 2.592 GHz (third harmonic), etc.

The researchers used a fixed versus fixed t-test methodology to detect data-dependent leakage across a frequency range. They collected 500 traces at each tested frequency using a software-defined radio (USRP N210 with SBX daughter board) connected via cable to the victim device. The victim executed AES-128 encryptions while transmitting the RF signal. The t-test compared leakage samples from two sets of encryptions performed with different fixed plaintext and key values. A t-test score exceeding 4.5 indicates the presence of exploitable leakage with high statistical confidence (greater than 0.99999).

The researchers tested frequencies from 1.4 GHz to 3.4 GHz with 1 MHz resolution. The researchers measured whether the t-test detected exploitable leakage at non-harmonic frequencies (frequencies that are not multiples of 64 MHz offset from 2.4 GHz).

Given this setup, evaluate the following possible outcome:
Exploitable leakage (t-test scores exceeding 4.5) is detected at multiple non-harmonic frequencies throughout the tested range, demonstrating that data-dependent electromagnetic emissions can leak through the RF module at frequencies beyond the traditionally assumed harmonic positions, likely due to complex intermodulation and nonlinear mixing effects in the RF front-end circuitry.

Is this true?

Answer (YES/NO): YES